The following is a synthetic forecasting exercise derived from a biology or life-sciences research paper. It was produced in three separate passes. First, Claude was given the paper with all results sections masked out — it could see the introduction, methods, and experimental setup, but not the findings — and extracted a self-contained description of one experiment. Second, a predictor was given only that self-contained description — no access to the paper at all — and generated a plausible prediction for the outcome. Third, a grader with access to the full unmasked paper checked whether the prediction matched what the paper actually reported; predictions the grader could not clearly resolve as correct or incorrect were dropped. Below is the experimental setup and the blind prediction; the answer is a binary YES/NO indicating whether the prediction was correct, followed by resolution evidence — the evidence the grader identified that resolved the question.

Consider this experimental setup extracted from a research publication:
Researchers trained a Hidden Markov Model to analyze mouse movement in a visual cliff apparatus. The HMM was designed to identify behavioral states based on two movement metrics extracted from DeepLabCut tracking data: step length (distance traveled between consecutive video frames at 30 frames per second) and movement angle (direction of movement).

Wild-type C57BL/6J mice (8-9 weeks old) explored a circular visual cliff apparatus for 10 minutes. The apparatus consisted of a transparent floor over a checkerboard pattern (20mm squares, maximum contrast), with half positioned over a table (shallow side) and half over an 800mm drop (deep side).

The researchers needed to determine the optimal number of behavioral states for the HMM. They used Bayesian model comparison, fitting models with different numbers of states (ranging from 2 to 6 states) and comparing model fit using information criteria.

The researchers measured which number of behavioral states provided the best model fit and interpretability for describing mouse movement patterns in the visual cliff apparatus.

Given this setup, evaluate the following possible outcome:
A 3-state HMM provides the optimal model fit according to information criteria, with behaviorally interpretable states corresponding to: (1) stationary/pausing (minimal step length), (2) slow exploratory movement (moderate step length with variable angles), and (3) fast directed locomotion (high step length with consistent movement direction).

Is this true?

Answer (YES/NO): NO